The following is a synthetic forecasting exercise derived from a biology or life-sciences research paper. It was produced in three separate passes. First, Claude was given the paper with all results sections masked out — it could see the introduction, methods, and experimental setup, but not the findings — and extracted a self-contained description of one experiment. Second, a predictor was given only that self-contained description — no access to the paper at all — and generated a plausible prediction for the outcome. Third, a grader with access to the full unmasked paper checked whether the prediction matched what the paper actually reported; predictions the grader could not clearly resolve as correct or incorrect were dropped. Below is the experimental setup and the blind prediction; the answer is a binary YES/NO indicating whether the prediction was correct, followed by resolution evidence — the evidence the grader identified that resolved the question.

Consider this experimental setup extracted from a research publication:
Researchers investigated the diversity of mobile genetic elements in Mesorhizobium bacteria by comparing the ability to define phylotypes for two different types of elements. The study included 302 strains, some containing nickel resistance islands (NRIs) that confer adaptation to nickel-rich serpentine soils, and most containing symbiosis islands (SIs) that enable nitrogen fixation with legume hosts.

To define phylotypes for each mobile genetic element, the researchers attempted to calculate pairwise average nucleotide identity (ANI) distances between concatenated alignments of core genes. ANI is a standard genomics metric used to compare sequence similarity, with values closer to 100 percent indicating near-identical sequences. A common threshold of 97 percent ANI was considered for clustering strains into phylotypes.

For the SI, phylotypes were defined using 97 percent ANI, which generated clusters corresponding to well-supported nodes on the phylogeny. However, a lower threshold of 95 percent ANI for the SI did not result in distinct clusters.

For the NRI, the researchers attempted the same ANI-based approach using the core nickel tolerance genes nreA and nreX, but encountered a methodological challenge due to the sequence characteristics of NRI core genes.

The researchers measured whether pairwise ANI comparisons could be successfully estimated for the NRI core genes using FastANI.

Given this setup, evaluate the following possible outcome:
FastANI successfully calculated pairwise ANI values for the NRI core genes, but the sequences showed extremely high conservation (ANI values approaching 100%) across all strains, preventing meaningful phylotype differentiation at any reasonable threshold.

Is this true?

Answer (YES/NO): NO